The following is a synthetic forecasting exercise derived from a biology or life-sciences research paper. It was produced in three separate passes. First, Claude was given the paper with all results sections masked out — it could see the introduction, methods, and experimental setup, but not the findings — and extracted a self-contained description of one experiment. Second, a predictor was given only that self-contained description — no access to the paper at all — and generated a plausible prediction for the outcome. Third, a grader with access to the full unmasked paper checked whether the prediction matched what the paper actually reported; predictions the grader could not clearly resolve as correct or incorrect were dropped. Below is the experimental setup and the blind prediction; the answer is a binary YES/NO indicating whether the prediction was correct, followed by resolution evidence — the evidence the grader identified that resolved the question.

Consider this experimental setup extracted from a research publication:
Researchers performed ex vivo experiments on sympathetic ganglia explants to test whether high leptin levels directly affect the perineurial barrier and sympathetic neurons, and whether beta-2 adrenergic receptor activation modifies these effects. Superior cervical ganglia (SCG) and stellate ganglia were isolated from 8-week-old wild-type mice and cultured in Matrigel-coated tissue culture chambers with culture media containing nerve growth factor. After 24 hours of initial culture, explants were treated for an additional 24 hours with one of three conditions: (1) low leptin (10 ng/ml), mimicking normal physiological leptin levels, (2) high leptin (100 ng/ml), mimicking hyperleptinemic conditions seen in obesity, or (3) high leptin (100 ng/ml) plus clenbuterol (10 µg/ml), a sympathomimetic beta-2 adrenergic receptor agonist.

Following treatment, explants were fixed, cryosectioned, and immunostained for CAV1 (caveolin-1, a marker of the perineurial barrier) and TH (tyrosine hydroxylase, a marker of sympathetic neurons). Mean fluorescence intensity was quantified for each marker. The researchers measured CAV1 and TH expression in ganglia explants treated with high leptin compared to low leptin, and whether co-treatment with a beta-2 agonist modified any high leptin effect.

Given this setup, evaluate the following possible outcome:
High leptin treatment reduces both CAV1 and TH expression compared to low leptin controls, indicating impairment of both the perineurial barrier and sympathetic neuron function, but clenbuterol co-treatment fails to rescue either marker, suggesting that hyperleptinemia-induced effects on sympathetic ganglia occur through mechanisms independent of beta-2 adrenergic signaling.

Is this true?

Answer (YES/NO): NO